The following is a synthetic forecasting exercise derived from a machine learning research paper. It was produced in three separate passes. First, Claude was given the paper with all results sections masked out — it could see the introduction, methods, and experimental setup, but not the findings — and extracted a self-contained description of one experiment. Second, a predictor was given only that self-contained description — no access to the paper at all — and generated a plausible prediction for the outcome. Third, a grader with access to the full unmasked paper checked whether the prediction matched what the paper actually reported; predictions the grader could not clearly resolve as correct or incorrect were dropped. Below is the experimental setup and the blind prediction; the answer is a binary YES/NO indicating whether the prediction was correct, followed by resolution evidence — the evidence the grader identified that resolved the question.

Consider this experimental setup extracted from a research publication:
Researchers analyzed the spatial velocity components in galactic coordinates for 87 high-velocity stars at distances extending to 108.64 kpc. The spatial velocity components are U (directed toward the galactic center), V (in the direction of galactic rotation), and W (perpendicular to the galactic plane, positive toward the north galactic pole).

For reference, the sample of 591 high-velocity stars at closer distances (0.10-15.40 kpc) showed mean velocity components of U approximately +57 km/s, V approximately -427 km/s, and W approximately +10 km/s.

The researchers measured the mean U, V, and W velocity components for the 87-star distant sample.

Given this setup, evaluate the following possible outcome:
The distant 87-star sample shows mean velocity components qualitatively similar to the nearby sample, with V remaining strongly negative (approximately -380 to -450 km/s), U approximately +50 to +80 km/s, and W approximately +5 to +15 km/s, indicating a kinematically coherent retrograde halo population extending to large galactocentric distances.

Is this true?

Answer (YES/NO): NO